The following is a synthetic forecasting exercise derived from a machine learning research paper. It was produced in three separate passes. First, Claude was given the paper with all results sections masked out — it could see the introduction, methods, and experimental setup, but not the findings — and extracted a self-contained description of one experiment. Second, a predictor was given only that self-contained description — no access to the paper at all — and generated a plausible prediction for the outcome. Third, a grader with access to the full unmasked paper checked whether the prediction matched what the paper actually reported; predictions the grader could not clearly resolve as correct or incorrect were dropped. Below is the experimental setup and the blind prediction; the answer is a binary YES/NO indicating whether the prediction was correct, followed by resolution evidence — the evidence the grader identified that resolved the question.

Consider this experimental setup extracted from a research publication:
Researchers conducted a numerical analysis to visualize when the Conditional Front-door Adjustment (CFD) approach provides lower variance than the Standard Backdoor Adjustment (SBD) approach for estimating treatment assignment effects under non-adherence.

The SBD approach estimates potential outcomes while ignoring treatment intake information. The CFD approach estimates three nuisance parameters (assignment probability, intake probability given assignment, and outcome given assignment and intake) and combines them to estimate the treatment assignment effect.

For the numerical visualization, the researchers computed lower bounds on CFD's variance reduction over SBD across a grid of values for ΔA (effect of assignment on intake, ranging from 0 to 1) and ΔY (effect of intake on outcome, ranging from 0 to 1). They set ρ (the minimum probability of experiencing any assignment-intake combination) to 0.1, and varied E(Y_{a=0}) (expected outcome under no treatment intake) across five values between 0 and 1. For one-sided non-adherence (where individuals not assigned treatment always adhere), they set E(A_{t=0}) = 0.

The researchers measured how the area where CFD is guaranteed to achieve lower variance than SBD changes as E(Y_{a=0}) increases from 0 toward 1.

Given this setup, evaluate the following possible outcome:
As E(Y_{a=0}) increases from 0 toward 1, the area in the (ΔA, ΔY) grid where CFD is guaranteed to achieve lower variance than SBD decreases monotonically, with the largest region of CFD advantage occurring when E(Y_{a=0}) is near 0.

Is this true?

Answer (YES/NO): NO